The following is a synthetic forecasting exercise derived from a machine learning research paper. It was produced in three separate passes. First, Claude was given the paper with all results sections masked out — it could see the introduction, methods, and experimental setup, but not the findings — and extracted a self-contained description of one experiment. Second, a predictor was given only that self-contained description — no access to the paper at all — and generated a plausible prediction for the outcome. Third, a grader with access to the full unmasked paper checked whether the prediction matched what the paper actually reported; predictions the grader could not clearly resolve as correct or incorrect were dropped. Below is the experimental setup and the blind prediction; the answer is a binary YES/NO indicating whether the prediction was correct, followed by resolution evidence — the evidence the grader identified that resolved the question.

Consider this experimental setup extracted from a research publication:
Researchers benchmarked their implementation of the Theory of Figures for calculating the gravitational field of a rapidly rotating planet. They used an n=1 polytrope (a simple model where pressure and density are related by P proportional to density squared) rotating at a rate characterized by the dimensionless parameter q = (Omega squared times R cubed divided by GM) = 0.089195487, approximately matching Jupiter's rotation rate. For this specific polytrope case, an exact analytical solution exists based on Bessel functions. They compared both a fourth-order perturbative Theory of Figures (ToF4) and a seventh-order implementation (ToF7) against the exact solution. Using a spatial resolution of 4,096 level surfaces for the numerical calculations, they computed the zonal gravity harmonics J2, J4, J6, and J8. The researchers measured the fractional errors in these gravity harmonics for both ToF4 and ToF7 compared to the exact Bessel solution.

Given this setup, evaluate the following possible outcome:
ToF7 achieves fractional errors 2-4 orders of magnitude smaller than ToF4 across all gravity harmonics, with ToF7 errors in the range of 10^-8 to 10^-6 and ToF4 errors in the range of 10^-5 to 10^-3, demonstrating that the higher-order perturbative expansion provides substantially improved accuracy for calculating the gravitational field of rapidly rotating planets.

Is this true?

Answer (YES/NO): NO